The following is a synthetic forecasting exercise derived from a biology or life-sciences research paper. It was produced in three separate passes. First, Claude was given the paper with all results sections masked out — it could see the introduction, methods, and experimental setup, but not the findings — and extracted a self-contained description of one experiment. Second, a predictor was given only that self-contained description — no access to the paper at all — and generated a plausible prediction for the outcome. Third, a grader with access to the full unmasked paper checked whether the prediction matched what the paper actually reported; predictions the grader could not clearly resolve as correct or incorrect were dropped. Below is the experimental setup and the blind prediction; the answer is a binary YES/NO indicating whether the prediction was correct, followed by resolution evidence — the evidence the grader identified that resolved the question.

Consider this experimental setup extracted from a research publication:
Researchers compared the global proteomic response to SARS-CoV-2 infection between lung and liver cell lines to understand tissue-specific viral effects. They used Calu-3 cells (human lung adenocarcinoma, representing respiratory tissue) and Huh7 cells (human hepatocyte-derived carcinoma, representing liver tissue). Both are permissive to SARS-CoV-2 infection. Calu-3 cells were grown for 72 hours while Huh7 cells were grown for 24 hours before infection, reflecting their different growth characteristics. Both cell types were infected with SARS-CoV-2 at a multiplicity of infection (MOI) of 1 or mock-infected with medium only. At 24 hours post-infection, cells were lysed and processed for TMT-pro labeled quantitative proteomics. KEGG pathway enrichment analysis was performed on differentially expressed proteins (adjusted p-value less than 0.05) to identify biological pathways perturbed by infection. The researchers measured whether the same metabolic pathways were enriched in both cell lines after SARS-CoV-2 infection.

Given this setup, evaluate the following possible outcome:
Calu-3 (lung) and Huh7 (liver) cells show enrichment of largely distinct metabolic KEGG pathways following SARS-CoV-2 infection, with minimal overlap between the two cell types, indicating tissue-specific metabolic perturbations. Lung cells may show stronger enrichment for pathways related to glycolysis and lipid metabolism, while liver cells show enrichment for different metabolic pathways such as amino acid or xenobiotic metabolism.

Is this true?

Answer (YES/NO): NO